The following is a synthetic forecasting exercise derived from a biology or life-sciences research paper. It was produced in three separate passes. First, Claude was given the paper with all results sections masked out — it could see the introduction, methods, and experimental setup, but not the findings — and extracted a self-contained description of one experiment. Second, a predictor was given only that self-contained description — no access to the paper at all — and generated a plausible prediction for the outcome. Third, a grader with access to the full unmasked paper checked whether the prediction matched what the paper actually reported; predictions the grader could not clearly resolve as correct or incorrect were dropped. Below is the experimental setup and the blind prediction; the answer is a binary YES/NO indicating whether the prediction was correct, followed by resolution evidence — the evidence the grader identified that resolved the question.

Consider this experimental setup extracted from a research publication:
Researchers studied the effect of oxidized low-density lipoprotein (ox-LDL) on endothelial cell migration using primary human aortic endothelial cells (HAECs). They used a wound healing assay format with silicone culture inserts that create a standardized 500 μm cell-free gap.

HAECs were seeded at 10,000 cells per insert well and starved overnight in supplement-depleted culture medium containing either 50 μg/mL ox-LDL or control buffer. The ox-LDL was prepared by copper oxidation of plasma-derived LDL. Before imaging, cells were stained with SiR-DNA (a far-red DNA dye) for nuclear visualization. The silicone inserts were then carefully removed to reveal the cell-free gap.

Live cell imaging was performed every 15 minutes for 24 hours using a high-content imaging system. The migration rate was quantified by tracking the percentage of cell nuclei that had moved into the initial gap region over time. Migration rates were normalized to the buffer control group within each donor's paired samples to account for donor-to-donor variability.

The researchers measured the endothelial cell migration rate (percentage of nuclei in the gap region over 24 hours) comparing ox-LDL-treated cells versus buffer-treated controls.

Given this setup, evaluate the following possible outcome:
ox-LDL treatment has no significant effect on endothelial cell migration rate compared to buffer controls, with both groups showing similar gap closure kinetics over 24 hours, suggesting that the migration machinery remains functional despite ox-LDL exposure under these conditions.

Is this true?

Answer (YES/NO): NO